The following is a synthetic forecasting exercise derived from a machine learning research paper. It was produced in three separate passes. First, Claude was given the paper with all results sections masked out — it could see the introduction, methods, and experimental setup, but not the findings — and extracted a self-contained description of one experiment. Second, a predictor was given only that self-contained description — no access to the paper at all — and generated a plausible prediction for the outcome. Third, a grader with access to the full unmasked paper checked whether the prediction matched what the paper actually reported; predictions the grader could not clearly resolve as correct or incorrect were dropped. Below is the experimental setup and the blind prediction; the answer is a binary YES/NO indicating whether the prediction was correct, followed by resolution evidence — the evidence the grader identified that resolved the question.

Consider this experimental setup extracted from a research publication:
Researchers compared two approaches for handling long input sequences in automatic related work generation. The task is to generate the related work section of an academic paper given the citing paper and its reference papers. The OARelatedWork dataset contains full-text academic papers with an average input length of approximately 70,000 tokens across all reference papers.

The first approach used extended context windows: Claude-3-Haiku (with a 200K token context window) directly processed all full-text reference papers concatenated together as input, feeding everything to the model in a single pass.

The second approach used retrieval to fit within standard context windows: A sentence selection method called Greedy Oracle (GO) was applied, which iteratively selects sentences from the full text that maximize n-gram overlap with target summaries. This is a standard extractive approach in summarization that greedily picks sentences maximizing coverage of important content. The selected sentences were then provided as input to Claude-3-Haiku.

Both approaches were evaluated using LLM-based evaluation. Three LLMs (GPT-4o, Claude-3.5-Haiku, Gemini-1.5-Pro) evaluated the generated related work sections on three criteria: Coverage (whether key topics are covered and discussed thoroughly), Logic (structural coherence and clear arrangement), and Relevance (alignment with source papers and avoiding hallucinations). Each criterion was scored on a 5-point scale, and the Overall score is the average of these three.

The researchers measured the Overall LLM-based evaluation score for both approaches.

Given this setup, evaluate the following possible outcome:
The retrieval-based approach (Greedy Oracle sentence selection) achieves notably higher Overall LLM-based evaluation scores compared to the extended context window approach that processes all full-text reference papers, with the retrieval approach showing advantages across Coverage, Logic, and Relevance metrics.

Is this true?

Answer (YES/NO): YES